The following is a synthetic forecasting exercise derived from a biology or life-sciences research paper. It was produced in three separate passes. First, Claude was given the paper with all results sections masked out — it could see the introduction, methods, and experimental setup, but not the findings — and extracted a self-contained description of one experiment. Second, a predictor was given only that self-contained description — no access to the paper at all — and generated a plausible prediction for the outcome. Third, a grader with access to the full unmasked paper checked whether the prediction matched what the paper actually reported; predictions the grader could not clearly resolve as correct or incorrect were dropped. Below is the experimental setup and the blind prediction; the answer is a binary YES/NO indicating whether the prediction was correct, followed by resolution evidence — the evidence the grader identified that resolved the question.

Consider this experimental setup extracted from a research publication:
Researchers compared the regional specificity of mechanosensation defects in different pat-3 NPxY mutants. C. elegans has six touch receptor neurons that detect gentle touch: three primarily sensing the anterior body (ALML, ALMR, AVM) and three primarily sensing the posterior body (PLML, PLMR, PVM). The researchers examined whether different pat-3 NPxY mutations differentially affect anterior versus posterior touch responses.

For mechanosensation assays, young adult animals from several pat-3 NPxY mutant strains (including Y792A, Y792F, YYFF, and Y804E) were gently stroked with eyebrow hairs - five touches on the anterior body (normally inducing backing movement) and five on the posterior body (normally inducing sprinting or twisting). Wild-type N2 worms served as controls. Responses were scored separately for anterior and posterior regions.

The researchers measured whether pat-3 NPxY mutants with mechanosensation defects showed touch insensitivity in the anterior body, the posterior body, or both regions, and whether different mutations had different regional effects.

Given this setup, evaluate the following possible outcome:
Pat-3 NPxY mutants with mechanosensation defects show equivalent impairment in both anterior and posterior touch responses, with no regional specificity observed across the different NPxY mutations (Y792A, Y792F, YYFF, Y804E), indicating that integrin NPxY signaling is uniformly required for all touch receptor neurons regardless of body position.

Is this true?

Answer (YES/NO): NO